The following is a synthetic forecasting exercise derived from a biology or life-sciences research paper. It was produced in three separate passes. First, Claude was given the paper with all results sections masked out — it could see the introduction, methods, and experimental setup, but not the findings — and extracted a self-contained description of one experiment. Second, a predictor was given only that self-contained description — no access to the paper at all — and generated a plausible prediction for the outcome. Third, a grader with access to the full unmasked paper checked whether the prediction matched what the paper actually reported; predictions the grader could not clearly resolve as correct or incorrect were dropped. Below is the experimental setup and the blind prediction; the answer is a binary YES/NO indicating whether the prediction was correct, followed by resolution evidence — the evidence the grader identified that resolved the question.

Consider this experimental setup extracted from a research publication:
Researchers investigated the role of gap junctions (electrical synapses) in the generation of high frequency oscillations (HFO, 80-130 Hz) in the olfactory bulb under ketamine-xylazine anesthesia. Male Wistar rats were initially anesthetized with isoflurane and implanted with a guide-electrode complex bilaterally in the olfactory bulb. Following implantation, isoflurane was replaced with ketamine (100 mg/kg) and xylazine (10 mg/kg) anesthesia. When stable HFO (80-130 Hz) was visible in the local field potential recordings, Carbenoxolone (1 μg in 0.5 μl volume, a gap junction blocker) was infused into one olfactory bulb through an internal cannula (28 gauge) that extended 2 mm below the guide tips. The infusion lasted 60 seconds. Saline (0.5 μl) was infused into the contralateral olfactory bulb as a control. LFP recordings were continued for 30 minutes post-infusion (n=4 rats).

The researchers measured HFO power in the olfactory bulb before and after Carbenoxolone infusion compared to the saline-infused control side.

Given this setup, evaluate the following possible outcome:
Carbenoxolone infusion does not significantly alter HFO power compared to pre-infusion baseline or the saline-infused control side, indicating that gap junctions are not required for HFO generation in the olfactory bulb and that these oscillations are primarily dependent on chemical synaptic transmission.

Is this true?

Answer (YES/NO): YES